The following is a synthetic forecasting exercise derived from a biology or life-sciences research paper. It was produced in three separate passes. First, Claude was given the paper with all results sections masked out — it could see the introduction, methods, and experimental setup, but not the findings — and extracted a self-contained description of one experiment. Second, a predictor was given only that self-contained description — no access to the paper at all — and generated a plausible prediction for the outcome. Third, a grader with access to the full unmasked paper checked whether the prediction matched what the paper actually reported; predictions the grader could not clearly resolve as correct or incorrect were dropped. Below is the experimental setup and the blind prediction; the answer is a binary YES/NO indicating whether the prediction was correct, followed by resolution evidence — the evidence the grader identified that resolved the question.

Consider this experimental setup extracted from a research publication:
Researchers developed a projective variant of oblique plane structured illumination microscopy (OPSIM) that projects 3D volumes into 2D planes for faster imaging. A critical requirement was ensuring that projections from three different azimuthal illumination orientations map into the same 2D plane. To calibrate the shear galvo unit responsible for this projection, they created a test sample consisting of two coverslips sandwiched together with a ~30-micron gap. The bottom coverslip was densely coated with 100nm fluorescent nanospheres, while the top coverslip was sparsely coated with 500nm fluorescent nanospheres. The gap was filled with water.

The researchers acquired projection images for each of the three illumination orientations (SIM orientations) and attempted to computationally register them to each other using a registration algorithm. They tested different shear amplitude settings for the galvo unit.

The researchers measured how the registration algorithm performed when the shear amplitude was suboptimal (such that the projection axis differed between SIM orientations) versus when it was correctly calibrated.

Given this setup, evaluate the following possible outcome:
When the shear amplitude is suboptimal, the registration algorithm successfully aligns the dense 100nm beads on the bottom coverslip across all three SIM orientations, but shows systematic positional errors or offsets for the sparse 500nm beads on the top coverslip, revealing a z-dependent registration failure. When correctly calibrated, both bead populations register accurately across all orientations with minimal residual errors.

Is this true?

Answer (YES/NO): YES